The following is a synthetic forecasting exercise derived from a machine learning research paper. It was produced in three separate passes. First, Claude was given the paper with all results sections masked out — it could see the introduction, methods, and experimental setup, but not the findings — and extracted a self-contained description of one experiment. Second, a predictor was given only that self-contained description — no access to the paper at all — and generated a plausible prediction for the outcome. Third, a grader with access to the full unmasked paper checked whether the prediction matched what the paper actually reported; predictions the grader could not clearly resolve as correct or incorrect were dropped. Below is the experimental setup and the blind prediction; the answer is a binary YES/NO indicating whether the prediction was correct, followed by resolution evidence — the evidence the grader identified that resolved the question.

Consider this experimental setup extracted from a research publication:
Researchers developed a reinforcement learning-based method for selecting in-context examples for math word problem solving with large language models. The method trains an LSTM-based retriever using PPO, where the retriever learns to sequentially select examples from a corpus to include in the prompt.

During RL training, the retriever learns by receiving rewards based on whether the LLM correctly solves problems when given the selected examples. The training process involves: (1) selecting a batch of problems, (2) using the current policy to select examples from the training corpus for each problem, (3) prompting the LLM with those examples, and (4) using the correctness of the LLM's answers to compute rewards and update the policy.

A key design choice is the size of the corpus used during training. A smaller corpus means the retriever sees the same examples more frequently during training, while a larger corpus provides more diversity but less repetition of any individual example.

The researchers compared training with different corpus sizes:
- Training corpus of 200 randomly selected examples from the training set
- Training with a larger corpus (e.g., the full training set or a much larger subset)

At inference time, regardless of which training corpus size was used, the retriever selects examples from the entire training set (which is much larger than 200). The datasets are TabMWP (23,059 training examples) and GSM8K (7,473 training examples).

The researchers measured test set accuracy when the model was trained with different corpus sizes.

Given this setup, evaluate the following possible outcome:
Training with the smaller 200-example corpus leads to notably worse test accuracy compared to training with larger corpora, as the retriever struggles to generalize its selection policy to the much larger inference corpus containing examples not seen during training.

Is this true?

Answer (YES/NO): NO